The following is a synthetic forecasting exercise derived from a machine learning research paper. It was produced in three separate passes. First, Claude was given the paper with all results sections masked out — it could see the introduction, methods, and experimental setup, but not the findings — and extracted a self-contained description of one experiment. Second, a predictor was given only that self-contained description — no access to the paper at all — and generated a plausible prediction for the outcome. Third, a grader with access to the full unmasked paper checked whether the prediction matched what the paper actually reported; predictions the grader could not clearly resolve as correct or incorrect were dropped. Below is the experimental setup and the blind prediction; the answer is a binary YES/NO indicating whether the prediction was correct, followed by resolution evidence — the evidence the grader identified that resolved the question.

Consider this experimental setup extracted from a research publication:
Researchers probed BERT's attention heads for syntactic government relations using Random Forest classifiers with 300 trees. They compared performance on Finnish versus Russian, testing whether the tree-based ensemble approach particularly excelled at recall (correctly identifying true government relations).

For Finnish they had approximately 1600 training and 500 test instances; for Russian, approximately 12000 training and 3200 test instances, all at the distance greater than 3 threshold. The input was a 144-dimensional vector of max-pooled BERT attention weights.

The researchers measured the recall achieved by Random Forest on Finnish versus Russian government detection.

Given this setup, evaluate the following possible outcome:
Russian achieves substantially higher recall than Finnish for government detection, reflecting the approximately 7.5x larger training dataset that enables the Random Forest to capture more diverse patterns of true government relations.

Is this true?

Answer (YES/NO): NO